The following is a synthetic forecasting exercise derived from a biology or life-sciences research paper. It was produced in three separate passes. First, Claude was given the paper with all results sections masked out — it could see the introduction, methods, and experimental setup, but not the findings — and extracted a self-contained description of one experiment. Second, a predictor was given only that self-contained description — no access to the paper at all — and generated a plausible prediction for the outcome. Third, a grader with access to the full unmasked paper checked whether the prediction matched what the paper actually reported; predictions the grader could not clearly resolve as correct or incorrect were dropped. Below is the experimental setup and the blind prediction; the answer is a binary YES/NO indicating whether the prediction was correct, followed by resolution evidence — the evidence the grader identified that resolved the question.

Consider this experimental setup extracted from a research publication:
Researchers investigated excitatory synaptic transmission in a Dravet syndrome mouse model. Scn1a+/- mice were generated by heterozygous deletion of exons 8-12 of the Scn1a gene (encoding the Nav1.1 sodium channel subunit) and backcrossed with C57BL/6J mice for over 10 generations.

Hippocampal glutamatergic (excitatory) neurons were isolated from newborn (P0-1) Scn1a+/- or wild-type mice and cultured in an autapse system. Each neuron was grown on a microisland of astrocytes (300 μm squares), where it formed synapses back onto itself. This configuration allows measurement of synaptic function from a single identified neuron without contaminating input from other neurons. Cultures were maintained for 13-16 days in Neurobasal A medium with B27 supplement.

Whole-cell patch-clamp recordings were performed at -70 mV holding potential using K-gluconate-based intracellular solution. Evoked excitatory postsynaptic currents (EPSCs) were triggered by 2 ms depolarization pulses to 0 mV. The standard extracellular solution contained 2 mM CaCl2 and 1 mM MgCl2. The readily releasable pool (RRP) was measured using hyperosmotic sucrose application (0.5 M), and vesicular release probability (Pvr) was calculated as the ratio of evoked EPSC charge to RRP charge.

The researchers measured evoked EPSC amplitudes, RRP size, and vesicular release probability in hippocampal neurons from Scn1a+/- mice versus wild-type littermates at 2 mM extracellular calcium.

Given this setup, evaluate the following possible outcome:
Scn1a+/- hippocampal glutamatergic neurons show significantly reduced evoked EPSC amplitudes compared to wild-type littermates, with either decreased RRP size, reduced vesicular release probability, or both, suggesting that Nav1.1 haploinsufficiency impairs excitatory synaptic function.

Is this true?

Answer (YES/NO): NO